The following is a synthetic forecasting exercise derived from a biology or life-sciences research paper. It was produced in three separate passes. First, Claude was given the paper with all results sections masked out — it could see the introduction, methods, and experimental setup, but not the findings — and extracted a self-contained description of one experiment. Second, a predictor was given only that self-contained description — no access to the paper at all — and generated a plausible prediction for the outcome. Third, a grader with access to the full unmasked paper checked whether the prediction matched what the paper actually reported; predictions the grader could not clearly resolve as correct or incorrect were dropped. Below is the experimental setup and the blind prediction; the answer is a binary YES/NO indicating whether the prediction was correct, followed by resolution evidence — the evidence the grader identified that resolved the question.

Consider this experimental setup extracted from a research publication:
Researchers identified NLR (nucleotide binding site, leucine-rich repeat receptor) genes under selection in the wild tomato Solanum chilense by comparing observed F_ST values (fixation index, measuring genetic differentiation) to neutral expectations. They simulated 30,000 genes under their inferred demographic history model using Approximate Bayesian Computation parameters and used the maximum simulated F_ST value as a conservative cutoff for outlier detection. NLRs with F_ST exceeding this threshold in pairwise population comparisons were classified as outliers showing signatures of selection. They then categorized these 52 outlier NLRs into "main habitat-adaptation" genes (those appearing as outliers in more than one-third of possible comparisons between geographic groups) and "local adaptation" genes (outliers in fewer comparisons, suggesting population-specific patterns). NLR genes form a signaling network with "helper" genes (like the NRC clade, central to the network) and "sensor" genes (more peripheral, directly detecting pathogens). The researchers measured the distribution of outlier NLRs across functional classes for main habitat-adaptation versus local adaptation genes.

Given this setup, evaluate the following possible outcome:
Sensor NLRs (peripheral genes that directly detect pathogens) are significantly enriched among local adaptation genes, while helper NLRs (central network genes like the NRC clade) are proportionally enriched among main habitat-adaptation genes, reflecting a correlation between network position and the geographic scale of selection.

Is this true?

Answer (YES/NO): YES